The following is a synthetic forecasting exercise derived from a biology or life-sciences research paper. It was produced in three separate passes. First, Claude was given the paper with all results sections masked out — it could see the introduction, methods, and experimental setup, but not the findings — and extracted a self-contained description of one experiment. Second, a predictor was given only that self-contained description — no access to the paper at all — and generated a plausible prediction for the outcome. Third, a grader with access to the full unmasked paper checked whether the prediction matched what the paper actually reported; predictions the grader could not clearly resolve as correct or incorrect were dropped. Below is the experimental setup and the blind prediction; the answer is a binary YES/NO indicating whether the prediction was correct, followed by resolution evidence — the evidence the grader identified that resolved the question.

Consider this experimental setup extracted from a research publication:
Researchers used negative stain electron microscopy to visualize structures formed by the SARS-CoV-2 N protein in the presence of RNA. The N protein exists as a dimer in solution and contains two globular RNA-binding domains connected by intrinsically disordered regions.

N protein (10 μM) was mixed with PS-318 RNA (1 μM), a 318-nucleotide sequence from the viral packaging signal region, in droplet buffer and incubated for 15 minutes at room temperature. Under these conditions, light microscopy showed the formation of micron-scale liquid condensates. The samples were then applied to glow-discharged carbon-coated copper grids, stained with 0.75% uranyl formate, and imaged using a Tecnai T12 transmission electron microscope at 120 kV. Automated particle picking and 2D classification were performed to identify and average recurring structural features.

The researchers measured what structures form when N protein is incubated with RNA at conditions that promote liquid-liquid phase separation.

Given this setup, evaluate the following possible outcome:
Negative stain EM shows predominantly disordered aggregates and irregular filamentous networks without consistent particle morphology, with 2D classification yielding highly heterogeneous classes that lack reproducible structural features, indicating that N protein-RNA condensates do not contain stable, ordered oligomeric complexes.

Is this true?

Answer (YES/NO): NO